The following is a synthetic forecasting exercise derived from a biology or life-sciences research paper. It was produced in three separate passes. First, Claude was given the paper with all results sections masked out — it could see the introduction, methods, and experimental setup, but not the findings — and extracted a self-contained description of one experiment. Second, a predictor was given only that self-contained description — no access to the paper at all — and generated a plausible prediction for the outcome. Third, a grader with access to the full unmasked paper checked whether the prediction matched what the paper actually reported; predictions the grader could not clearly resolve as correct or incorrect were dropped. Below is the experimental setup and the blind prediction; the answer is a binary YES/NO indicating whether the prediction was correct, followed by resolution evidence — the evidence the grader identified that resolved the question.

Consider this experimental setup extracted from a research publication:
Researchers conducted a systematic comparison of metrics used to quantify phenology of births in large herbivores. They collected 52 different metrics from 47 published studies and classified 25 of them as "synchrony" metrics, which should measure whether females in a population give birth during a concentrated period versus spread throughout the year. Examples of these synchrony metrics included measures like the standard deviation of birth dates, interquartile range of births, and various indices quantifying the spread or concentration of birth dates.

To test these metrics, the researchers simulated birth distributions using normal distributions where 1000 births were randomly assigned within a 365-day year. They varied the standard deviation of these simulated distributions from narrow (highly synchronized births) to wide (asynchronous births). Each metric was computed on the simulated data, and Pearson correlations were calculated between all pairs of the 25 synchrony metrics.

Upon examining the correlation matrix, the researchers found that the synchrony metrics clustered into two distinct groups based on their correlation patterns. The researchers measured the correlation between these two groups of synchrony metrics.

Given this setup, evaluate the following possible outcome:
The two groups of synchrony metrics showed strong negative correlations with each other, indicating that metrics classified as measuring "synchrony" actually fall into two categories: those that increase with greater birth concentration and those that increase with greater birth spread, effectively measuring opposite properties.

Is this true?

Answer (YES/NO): YES